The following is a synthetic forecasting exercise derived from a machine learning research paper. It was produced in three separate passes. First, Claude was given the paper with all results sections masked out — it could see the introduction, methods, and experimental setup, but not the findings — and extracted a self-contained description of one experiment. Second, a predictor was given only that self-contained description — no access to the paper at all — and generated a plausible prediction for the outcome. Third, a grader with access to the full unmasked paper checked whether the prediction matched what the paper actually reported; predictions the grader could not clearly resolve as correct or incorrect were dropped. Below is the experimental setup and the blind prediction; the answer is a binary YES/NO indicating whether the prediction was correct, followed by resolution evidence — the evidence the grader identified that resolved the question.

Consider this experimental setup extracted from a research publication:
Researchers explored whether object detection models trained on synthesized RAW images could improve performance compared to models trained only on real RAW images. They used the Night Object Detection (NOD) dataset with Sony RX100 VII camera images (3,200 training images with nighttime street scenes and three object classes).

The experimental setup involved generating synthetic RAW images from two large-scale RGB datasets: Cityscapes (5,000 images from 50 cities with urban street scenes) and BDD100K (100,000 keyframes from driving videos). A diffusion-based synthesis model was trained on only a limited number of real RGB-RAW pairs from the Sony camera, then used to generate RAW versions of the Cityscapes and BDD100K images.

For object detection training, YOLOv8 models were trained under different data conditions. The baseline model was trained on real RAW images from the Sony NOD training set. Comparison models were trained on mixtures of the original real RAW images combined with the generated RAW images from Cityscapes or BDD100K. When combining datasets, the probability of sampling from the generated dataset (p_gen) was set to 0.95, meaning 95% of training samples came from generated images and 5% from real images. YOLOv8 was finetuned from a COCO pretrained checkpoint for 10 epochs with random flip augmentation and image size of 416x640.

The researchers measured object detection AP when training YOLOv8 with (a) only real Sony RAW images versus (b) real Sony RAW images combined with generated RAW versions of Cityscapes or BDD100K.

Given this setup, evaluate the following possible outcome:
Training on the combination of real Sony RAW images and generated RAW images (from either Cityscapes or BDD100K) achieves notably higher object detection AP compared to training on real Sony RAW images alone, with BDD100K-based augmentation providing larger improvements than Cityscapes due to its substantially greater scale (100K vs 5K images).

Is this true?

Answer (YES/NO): YES